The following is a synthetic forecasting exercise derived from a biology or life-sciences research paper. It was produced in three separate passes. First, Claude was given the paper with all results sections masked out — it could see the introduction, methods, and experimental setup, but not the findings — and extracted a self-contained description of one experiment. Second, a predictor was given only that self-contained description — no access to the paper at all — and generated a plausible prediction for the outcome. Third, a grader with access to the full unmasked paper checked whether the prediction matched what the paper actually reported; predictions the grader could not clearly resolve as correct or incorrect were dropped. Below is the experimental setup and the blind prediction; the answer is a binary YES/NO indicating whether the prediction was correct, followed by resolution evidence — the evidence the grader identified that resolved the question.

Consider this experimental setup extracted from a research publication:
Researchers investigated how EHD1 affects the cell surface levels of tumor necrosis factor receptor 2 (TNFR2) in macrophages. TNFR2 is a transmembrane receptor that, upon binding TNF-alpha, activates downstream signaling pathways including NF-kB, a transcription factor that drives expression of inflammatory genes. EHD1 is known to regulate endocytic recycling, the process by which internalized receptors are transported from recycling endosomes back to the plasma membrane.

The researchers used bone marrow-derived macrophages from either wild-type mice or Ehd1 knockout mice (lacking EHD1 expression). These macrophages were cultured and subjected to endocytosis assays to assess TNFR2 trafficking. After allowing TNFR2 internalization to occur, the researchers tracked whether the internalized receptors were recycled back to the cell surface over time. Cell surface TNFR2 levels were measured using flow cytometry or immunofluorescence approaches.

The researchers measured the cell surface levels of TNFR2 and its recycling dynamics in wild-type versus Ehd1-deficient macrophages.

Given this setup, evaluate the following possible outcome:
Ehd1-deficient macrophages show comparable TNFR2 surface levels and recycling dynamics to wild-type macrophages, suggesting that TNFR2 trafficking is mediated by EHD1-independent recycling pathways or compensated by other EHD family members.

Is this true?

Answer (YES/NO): NO